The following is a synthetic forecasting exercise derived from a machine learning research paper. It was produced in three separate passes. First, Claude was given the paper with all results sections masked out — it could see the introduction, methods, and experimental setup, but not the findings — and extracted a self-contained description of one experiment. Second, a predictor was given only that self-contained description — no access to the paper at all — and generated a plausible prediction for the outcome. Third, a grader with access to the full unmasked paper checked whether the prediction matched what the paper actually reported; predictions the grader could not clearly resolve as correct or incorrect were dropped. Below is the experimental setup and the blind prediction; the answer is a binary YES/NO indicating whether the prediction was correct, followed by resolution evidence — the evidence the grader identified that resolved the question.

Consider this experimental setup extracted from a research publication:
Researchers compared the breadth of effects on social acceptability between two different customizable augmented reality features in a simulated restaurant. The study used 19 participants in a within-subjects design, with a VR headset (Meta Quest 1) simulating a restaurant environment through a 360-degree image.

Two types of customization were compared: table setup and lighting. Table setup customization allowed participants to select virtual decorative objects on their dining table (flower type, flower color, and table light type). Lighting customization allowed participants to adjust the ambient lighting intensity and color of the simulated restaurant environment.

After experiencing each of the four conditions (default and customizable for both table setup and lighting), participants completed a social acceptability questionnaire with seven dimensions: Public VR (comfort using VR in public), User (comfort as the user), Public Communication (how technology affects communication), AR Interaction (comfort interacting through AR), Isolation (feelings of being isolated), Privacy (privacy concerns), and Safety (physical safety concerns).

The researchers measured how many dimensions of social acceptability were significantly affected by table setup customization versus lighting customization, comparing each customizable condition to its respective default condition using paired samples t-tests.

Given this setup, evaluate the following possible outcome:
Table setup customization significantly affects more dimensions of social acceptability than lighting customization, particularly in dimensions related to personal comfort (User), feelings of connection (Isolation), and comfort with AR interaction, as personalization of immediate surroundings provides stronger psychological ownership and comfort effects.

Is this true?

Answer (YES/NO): NO